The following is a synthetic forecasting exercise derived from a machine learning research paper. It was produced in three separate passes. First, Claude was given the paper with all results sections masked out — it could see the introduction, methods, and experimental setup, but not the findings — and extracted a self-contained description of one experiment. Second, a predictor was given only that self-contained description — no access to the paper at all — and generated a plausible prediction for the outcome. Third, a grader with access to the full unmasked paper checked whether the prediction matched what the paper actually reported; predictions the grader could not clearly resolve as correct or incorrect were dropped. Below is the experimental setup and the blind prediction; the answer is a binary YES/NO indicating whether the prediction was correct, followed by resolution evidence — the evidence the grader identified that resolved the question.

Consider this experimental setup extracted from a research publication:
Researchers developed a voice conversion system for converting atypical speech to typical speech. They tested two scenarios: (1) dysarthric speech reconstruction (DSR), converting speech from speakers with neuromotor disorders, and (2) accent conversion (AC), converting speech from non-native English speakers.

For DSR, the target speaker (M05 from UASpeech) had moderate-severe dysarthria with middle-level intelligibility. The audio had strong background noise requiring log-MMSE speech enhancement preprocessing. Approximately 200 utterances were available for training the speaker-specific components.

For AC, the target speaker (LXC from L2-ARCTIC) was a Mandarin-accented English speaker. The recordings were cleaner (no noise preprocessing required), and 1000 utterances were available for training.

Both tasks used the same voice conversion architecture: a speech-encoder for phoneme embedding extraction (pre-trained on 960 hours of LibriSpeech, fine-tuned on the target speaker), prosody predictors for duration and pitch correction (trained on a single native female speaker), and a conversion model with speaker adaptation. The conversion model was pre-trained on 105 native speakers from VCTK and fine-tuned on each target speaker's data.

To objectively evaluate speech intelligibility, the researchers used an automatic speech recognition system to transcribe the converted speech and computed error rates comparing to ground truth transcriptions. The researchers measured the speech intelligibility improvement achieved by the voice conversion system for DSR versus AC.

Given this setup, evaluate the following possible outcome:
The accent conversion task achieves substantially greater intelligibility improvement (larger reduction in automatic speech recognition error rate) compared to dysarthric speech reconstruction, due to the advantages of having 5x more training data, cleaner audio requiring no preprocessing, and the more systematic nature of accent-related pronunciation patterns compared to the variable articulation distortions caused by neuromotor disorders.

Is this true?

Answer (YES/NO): NO